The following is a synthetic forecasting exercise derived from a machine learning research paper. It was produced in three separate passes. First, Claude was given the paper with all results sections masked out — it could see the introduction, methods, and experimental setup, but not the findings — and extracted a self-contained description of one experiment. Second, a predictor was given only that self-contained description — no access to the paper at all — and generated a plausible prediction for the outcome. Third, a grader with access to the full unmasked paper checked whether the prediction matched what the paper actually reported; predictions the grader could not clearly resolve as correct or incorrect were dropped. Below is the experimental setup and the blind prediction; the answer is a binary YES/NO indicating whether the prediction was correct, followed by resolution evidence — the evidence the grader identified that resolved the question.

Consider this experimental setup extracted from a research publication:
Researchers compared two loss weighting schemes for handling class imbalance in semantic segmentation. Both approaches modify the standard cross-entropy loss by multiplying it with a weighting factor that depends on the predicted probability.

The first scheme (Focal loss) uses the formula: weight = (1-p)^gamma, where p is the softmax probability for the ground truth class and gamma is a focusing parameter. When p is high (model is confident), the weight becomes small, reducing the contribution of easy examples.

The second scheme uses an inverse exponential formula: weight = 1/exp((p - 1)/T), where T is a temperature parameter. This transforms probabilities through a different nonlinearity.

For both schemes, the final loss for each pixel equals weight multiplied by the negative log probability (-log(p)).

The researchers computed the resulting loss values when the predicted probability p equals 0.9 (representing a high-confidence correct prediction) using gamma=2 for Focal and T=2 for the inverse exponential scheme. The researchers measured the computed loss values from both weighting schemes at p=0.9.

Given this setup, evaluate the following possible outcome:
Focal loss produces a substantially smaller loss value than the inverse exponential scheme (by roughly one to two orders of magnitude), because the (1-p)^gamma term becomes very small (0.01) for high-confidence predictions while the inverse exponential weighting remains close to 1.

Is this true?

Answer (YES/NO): YES